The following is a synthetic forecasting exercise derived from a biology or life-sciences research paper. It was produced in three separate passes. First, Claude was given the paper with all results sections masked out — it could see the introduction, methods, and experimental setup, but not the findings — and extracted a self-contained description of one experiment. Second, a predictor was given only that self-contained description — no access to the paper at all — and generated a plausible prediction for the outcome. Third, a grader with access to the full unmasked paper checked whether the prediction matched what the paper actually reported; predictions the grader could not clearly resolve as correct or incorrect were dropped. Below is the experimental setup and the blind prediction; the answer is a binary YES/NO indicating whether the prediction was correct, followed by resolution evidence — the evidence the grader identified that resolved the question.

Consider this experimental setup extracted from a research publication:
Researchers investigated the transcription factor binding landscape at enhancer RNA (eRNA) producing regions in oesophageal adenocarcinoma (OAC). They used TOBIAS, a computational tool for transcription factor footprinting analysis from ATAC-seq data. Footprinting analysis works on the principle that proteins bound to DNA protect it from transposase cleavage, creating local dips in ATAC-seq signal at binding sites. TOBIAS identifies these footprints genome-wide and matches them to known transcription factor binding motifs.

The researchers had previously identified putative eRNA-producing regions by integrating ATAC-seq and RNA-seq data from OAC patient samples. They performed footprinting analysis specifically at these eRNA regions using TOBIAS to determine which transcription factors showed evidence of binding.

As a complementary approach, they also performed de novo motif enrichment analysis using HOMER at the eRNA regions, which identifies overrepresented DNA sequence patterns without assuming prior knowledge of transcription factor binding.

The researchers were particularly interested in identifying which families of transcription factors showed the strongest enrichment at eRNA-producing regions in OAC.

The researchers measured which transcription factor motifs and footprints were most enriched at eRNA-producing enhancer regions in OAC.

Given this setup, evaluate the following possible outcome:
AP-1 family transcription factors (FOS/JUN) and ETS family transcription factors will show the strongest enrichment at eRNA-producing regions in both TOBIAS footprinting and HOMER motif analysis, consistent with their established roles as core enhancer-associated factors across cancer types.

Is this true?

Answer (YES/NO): NO